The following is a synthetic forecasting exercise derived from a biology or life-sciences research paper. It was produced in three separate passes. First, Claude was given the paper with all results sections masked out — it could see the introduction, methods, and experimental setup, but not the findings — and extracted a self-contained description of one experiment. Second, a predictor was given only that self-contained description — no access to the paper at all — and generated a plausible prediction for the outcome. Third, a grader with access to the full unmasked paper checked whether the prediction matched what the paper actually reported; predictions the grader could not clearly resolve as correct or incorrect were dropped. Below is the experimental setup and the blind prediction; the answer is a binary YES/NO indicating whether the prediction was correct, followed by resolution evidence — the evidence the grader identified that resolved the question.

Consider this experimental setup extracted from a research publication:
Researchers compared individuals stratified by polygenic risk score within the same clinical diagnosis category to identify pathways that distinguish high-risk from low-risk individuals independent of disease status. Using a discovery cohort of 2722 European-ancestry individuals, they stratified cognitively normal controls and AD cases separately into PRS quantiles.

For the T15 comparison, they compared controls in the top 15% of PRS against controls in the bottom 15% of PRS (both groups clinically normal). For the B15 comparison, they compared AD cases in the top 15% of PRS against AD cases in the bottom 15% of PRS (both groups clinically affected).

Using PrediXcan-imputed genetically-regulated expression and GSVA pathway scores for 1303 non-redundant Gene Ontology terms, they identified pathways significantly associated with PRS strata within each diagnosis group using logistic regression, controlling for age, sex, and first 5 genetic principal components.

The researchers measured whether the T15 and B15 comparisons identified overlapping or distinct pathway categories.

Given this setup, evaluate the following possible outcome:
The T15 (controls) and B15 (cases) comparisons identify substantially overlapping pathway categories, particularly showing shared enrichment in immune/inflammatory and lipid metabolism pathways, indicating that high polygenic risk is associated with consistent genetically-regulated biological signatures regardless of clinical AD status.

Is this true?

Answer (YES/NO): NO